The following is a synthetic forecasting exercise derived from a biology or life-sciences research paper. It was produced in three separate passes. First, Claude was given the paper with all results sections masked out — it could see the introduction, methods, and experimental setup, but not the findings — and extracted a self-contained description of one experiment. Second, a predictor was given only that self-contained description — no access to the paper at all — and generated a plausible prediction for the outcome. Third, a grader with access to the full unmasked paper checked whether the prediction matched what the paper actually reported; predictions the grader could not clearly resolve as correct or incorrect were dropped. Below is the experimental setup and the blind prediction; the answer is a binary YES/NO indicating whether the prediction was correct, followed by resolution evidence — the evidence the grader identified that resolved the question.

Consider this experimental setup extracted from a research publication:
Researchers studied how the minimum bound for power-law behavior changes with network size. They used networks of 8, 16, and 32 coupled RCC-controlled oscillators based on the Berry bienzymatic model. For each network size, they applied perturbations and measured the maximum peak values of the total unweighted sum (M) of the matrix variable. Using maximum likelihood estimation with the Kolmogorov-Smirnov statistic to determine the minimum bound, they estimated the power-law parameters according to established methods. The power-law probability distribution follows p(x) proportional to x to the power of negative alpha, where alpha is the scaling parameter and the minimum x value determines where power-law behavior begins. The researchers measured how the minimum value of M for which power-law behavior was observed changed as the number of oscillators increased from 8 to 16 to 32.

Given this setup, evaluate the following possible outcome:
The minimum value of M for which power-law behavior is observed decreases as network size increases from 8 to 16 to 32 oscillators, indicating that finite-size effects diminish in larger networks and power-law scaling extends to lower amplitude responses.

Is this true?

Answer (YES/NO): NO